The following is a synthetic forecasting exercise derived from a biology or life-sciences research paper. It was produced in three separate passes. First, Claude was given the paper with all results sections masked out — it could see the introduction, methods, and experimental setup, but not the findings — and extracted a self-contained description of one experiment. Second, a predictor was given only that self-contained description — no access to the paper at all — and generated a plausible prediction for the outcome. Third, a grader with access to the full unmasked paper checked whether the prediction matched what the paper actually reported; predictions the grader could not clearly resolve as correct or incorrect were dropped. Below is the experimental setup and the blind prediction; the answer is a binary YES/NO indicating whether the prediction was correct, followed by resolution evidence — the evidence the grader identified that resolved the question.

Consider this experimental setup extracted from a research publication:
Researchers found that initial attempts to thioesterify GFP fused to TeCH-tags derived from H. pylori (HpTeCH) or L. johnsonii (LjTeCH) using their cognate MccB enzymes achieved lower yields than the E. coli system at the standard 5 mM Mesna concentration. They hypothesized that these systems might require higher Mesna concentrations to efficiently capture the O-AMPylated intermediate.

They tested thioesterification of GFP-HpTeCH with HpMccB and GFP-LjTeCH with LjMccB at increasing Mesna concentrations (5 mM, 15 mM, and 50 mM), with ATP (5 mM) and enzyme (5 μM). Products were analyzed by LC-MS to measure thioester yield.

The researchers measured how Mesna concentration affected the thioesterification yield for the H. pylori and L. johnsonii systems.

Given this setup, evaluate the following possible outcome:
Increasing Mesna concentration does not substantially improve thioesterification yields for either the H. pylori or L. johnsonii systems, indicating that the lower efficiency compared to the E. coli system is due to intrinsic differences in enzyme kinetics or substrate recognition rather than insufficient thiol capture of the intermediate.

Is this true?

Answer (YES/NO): NO